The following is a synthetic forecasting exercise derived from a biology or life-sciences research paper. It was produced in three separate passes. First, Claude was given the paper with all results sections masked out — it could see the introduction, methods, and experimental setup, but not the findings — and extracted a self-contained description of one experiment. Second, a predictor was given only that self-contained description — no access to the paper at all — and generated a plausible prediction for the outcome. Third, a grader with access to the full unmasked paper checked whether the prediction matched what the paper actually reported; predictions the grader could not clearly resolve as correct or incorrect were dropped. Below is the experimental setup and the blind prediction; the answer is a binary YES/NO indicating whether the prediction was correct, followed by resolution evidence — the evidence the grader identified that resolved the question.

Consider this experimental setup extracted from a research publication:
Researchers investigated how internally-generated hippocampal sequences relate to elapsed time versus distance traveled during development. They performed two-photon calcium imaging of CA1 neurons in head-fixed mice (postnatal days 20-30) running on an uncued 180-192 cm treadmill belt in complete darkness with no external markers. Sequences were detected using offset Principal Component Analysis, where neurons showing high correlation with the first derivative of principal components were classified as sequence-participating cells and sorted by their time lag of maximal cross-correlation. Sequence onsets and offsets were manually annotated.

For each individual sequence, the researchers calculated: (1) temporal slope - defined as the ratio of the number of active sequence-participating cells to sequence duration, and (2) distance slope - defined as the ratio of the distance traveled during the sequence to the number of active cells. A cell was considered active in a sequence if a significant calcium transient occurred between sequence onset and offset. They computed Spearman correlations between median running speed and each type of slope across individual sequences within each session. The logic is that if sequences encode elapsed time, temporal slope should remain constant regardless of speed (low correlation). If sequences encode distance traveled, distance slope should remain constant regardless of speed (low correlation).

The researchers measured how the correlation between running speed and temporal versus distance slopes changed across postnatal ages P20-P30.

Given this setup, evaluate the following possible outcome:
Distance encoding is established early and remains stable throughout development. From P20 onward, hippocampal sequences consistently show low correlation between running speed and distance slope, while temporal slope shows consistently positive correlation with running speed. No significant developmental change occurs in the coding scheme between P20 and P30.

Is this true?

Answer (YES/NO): NO